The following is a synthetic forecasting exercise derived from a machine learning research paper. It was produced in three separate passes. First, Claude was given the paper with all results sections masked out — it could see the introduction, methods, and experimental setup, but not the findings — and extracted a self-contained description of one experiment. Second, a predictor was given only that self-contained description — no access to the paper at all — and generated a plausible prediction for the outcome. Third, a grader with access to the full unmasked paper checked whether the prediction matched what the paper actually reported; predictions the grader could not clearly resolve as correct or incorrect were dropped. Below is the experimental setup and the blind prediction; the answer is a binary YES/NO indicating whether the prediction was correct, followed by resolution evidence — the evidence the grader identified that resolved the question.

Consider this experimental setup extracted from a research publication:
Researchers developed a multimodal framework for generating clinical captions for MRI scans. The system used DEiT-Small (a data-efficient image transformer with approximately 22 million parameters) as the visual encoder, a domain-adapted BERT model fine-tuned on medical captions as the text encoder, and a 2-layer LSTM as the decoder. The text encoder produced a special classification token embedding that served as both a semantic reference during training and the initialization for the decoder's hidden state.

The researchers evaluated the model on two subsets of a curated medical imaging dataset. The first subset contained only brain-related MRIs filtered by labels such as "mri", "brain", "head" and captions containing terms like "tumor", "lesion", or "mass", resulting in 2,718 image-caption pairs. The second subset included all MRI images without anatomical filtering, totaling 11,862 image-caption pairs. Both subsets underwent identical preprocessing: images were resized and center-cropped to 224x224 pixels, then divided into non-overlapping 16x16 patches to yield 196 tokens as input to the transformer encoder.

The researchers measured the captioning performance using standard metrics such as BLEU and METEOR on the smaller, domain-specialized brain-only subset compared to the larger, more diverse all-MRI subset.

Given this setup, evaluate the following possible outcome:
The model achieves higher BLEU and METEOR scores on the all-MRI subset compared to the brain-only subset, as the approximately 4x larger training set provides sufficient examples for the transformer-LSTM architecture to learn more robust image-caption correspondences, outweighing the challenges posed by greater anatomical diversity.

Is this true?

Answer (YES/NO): NO